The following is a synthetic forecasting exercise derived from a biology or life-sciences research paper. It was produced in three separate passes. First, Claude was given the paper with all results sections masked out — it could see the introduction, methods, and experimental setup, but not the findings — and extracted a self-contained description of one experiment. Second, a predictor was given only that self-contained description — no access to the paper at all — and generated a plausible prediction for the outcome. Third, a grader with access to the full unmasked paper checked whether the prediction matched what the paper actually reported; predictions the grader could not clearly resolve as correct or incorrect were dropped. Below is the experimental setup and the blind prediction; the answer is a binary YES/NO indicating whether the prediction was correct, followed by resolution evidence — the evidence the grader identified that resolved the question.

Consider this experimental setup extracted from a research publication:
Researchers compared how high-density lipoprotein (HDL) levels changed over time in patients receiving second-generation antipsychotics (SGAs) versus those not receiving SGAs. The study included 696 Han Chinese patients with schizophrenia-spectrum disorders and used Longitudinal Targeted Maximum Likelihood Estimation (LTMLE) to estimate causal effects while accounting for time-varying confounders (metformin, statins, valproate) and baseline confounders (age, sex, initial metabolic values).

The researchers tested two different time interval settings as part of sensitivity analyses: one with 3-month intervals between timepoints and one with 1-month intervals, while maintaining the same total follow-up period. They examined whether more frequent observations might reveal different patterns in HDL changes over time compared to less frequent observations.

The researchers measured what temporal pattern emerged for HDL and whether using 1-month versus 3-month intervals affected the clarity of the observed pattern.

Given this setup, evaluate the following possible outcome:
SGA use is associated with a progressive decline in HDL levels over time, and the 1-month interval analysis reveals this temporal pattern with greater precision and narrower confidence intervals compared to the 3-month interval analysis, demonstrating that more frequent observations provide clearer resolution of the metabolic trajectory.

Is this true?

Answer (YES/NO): NO